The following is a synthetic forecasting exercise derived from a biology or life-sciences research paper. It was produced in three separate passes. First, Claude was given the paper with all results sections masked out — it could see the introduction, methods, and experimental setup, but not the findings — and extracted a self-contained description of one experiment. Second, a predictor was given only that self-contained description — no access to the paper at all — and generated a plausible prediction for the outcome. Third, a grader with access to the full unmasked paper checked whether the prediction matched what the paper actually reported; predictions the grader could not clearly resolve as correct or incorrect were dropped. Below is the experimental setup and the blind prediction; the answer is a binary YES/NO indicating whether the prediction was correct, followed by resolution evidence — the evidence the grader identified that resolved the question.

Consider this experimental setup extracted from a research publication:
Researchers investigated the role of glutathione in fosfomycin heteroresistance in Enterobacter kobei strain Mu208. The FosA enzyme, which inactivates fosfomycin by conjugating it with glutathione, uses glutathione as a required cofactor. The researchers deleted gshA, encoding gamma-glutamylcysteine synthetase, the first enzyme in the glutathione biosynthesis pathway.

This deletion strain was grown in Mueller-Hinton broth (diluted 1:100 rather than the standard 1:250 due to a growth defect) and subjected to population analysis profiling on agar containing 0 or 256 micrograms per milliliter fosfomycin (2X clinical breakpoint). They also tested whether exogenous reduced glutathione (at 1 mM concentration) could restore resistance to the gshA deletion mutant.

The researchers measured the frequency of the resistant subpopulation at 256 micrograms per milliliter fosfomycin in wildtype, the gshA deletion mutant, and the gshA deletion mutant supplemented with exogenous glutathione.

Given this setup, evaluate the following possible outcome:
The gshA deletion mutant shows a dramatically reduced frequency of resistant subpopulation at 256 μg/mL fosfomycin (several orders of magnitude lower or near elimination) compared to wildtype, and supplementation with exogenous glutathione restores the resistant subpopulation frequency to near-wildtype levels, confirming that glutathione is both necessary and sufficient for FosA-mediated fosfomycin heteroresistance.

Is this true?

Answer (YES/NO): NO